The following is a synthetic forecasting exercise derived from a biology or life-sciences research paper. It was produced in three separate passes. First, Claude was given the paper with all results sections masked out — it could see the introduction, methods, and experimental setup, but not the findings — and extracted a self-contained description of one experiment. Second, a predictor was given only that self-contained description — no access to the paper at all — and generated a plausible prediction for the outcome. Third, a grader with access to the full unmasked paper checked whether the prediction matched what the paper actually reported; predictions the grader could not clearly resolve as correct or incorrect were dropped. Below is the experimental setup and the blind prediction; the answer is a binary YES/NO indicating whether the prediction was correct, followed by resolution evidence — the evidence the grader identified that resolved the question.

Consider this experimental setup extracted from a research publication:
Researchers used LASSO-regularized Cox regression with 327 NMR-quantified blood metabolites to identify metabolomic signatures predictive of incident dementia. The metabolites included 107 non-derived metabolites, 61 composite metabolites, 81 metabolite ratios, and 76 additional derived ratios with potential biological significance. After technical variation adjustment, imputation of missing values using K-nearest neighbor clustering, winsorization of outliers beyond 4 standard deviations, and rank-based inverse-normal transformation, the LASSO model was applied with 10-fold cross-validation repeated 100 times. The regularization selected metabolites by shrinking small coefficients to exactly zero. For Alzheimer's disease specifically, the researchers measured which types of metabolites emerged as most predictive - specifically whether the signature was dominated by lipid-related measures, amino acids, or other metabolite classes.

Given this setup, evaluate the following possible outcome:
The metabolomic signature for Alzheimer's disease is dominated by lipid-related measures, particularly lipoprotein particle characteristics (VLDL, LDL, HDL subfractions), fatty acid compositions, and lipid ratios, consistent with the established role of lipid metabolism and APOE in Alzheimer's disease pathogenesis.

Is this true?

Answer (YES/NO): NO